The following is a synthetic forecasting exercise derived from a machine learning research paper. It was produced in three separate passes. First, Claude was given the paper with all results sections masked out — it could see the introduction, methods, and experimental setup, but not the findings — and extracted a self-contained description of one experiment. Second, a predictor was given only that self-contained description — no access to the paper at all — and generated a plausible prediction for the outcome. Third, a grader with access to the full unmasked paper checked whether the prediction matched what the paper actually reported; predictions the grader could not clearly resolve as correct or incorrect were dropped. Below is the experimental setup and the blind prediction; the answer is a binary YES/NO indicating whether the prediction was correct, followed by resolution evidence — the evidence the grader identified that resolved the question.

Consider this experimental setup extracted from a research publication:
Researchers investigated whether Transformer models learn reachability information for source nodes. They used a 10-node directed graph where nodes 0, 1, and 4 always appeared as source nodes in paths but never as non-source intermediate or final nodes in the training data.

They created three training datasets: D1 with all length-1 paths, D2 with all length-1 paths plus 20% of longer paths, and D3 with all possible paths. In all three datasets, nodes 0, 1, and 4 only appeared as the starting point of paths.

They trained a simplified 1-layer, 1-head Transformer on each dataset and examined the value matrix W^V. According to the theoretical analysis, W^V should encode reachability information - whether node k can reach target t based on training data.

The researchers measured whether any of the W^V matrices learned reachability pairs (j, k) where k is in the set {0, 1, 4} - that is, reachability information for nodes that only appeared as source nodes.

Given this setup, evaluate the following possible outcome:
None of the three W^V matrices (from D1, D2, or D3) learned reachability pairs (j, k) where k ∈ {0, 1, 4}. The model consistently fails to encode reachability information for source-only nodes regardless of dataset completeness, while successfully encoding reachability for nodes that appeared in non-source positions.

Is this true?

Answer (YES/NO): YES